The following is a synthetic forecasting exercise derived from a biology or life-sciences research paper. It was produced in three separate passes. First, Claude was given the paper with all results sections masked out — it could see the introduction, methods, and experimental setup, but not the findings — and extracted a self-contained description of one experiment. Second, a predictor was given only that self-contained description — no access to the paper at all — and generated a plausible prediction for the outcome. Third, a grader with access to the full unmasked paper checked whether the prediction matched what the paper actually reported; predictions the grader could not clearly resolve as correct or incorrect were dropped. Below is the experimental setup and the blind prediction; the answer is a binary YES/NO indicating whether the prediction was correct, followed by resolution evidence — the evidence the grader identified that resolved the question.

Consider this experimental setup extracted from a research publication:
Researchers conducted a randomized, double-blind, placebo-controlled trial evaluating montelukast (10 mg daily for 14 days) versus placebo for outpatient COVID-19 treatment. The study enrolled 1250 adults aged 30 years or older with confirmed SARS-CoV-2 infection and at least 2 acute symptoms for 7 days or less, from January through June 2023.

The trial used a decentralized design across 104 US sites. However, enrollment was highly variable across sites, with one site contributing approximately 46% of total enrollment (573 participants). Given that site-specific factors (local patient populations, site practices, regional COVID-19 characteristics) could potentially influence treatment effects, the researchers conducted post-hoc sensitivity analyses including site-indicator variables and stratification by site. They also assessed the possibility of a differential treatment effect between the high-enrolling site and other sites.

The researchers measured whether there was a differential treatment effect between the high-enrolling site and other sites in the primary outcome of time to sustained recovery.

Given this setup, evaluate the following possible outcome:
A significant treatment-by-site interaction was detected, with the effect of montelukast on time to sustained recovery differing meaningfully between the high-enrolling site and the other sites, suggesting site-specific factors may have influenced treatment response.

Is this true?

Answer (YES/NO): NO